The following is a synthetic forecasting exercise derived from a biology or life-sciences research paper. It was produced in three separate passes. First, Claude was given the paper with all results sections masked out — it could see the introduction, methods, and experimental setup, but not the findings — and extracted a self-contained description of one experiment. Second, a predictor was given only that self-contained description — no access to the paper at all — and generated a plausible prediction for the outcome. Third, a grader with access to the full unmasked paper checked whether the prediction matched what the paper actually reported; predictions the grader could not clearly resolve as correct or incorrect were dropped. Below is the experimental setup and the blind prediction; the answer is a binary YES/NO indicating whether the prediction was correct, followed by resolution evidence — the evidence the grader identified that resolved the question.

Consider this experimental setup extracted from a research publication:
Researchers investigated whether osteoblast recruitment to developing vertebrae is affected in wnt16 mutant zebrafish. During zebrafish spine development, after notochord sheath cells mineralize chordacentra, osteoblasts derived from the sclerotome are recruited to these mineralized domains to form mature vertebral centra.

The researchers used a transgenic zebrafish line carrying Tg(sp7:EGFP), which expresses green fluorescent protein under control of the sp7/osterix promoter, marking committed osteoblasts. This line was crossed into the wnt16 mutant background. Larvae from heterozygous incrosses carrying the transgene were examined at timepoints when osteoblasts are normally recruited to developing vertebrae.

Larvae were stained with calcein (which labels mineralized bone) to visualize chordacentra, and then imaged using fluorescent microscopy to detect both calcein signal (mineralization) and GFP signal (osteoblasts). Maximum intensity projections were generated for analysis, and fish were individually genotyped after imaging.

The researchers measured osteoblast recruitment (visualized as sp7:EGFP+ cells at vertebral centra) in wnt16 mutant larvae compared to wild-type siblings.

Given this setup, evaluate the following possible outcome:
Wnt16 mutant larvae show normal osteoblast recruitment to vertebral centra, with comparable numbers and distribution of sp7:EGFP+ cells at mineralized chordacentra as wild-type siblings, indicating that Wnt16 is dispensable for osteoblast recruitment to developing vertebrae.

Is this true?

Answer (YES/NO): NO